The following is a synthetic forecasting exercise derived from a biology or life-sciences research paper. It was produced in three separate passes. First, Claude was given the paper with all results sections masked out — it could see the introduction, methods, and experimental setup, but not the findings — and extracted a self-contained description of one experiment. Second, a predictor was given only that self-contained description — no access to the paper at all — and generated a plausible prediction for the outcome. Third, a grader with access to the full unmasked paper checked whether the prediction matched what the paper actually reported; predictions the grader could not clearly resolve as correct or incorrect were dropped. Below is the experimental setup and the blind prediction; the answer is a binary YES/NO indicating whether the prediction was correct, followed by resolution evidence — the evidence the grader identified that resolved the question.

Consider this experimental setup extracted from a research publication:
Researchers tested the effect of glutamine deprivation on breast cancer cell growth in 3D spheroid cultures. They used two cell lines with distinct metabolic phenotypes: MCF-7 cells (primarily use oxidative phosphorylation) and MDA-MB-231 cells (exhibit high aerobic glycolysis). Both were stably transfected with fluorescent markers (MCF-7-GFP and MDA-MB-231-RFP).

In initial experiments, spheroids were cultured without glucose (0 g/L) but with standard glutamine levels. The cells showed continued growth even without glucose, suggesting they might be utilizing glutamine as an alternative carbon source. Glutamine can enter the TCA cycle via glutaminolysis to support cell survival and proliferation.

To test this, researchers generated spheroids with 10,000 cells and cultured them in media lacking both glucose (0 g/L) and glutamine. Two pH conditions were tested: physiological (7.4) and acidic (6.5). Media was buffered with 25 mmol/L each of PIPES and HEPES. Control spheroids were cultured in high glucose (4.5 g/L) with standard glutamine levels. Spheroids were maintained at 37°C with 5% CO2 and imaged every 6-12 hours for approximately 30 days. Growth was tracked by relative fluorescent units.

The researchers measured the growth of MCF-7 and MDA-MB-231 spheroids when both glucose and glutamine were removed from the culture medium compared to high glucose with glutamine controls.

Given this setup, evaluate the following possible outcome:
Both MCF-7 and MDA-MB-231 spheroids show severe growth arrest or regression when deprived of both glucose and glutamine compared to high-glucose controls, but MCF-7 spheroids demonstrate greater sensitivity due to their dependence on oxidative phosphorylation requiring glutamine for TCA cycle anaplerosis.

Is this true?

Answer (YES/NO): NO